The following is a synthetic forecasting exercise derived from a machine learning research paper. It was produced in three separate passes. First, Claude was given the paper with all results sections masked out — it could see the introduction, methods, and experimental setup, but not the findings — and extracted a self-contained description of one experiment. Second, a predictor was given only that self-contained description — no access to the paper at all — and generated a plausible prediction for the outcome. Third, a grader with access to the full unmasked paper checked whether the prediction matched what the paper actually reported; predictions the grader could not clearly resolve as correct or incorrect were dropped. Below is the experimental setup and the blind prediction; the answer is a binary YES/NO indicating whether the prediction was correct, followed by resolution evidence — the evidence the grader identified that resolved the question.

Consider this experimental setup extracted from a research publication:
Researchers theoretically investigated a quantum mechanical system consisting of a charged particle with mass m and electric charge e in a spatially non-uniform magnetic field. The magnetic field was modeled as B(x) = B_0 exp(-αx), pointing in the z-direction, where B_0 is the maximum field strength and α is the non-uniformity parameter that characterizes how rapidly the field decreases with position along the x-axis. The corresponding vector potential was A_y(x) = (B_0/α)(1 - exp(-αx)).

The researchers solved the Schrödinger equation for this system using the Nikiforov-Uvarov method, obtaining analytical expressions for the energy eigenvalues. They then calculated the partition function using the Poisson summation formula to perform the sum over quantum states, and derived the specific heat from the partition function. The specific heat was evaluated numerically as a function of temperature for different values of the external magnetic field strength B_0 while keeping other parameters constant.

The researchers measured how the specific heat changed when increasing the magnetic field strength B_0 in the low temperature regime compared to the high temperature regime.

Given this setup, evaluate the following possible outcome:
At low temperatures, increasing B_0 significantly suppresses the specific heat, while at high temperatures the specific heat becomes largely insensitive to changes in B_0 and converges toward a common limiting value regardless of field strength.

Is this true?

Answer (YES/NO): NO